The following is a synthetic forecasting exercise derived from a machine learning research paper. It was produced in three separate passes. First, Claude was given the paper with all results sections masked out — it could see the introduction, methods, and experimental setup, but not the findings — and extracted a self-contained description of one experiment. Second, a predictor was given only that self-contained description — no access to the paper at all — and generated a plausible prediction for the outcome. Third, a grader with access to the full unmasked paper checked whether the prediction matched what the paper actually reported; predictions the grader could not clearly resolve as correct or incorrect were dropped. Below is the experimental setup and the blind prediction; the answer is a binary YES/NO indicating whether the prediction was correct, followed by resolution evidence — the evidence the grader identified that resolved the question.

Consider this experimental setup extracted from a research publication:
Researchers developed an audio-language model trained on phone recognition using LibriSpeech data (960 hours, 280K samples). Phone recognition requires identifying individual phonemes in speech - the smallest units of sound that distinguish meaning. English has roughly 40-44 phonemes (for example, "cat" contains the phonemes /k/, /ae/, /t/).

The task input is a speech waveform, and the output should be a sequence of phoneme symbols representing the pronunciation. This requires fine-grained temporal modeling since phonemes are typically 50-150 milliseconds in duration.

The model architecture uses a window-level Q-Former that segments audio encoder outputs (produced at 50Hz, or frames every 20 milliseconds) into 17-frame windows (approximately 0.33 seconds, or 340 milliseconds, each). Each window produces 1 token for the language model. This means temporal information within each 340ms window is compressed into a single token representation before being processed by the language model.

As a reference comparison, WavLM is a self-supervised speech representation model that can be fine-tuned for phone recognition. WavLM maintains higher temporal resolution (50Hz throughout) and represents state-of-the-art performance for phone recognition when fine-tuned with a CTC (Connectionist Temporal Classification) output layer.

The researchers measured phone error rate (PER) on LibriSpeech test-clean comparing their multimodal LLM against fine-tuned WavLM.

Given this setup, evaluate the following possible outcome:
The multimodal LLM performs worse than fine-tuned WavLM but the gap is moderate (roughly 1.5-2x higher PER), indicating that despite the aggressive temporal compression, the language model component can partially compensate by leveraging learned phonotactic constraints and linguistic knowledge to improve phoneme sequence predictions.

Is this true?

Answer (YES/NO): NO